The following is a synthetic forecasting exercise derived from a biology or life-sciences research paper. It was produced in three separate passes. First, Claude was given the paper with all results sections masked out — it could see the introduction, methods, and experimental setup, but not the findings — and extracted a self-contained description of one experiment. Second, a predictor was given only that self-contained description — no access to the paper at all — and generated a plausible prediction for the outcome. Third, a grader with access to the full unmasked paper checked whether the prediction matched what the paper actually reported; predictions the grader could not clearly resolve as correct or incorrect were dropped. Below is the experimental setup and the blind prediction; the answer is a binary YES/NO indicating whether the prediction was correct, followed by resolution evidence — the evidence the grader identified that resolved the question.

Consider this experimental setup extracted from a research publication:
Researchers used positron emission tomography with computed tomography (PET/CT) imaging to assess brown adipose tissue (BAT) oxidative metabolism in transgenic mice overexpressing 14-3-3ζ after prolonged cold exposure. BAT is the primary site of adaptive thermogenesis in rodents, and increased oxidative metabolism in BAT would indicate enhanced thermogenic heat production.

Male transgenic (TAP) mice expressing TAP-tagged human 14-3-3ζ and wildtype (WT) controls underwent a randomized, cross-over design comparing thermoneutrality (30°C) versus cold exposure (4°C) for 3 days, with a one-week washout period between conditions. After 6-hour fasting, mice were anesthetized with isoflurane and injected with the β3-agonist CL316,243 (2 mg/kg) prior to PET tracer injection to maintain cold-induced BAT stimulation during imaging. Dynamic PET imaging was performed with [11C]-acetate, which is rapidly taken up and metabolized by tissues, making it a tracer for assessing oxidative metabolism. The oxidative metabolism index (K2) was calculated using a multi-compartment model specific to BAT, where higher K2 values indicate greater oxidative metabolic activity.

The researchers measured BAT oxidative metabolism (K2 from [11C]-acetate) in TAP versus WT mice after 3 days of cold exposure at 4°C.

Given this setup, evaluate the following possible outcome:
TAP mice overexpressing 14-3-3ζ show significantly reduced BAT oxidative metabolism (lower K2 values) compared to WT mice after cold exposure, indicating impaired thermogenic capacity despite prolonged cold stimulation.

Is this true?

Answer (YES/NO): NO